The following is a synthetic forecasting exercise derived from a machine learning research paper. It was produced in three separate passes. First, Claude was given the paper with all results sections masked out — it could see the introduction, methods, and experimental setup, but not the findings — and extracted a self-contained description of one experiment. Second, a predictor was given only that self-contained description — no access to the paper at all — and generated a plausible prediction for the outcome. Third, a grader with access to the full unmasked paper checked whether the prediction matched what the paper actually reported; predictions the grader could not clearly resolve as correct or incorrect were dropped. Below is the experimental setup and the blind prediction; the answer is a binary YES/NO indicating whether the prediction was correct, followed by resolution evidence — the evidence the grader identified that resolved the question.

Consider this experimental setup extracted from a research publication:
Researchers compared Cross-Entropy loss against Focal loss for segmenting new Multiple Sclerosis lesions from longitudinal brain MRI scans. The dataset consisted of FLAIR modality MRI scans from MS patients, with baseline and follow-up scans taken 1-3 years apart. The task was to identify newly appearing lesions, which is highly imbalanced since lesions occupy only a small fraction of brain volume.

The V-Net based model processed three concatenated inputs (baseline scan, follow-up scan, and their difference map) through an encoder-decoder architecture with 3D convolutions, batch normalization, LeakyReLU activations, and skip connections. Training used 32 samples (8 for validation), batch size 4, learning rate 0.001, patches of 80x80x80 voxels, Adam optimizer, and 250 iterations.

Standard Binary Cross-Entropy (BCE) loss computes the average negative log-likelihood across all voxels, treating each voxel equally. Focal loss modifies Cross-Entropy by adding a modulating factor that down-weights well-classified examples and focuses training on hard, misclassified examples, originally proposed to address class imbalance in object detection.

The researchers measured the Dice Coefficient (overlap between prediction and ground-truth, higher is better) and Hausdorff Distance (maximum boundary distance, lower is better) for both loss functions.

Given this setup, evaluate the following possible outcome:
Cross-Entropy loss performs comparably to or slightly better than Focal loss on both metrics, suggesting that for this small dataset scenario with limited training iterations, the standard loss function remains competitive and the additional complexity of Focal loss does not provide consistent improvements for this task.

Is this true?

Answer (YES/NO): NO